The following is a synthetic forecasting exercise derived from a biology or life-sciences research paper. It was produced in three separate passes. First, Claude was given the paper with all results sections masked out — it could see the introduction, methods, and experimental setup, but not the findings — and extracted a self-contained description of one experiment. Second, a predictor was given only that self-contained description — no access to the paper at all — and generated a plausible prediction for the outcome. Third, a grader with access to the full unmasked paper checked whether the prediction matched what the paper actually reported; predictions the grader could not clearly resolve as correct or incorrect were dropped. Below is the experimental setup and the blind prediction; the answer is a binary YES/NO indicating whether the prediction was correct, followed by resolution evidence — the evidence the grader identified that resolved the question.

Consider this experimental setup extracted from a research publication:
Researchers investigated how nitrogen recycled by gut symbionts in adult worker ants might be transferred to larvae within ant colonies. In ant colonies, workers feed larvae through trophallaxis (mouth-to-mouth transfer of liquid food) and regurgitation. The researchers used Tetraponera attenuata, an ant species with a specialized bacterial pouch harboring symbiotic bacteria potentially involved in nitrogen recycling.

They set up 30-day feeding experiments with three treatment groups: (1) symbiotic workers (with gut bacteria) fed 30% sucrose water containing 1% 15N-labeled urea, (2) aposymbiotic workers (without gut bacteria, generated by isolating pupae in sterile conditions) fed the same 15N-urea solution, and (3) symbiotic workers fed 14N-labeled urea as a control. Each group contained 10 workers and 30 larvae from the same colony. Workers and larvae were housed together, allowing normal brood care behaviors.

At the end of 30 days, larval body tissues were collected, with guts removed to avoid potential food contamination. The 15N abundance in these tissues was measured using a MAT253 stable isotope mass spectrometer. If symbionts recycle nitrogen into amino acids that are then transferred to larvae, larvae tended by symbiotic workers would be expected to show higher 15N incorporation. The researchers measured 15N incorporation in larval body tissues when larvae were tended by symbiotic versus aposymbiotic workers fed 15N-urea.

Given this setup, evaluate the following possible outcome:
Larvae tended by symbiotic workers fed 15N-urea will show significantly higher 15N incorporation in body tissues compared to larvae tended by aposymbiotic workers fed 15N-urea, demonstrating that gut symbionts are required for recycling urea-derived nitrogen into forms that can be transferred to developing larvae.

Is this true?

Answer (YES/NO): YES